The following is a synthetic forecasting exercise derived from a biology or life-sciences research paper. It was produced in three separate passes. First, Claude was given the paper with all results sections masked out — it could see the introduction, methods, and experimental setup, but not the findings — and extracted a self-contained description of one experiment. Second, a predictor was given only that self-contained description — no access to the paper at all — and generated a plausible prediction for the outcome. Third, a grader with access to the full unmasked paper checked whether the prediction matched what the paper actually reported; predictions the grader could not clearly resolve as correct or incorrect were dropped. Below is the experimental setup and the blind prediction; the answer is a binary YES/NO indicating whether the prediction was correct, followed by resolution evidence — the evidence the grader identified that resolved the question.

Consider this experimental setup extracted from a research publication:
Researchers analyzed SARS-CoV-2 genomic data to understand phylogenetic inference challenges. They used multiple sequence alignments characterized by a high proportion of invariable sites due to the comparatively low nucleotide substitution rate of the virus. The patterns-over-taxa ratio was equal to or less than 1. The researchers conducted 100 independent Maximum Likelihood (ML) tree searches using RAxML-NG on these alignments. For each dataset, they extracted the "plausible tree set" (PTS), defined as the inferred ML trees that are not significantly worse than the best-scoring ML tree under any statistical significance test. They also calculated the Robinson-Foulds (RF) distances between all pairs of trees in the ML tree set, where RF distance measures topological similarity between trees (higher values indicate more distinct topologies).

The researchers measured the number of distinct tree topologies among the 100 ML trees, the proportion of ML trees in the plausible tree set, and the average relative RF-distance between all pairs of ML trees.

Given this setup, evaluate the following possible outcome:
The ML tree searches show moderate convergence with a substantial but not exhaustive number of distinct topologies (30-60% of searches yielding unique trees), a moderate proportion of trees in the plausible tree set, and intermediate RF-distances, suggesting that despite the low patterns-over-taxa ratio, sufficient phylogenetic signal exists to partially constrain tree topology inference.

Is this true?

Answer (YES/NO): NO